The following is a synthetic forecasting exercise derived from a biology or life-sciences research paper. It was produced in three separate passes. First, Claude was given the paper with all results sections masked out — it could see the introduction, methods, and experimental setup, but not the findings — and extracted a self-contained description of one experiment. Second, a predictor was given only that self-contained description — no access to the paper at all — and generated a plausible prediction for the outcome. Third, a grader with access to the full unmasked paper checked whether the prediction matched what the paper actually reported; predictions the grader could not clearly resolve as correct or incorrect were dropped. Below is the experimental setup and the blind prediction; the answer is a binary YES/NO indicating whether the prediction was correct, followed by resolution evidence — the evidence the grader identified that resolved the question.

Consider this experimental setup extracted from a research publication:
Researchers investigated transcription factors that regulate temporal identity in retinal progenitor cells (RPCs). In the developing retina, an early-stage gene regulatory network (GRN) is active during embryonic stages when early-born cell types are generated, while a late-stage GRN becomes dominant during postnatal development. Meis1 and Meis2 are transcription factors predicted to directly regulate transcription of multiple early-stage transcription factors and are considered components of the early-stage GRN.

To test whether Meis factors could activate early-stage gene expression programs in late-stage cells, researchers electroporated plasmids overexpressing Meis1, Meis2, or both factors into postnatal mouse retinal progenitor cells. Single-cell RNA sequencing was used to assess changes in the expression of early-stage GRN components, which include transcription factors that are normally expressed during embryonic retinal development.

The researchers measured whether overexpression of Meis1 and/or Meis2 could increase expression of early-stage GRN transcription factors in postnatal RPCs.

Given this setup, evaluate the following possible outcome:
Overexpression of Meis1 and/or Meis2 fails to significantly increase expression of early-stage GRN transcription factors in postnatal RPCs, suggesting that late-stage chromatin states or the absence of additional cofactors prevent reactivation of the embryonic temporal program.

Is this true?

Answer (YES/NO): NO